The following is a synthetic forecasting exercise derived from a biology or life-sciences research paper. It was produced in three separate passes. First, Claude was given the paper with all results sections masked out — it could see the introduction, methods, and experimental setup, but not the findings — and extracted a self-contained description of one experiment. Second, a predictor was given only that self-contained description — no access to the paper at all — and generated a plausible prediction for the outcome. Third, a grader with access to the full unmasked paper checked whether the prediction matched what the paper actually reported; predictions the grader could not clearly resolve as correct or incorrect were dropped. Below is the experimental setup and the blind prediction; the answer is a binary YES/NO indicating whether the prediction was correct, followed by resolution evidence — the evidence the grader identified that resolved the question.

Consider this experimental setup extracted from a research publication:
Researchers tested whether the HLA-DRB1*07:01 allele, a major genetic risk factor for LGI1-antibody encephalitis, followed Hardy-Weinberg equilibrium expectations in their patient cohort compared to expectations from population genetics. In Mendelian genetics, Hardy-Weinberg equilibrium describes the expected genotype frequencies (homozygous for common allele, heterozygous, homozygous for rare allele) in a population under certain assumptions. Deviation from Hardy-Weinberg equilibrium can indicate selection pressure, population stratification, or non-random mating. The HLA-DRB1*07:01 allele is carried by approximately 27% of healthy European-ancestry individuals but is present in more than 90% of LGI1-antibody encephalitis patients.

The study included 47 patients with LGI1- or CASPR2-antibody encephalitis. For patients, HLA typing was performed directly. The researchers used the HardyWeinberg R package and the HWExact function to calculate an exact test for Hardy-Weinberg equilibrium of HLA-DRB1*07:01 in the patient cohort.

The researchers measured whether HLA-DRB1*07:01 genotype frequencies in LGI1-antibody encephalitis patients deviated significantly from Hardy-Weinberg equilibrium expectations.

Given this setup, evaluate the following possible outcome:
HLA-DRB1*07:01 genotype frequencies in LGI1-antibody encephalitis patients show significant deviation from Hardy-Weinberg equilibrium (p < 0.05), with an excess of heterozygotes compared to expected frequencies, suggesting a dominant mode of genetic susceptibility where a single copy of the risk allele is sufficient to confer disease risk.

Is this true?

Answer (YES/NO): YES